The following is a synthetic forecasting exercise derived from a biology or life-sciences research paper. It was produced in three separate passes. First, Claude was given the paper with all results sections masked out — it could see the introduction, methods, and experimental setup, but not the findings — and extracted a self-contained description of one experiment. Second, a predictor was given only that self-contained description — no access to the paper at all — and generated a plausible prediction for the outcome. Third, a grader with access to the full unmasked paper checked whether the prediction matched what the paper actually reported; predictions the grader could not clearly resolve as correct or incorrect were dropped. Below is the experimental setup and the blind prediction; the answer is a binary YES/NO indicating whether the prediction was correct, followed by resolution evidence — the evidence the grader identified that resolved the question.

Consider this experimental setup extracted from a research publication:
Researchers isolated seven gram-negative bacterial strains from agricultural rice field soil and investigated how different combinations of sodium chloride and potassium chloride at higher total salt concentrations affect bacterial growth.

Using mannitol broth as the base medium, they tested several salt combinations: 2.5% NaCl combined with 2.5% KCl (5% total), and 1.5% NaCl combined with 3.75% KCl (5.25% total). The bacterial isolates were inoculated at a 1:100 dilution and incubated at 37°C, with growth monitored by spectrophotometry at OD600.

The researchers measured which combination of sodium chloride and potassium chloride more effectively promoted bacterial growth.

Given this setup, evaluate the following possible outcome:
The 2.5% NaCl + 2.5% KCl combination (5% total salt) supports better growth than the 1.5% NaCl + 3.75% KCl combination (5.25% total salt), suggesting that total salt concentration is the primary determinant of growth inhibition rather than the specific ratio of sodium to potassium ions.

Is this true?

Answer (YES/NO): NO